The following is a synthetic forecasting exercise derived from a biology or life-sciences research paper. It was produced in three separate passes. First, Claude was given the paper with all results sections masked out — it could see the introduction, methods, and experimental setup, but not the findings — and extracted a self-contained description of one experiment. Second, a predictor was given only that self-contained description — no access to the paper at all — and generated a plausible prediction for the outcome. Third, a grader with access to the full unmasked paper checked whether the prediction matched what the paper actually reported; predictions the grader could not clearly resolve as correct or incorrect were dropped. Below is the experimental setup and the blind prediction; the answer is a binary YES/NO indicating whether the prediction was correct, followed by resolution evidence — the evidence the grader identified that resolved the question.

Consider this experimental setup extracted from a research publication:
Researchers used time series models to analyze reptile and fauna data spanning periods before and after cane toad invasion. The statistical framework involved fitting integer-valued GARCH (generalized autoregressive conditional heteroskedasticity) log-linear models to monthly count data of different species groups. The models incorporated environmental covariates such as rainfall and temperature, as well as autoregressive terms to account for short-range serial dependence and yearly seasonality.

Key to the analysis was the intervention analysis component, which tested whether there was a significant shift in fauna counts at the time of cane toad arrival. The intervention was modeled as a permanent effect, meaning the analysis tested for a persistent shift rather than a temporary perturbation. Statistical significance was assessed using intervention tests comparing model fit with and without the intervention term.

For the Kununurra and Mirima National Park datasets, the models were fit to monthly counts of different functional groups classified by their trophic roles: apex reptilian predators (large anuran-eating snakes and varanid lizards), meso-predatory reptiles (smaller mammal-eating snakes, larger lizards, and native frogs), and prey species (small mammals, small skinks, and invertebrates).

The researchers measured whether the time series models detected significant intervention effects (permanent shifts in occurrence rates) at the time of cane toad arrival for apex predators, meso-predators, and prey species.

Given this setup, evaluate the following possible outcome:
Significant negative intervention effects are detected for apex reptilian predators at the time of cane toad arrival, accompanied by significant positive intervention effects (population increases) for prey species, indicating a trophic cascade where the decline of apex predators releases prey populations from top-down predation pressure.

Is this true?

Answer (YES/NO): NO